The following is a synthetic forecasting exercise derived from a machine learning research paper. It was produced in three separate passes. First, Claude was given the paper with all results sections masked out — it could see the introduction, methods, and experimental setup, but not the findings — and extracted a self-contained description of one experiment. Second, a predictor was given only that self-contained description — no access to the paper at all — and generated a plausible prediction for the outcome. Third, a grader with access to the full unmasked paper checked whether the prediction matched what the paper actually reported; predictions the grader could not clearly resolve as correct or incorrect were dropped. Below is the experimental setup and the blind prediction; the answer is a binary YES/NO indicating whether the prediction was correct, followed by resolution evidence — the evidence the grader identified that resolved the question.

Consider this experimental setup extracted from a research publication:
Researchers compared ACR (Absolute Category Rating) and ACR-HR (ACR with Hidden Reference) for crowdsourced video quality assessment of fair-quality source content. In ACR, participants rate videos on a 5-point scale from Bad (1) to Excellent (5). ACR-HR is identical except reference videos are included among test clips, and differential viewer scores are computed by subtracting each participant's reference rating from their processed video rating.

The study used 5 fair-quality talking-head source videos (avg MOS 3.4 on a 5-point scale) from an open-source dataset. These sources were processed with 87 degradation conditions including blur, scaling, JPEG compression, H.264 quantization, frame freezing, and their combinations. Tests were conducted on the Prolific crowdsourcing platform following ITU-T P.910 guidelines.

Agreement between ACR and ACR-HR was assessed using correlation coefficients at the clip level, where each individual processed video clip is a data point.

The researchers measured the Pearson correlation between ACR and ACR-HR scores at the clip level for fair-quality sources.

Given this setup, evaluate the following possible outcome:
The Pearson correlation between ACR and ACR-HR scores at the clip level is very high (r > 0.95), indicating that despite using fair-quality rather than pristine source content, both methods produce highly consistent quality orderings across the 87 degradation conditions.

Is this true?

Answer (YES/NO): NO